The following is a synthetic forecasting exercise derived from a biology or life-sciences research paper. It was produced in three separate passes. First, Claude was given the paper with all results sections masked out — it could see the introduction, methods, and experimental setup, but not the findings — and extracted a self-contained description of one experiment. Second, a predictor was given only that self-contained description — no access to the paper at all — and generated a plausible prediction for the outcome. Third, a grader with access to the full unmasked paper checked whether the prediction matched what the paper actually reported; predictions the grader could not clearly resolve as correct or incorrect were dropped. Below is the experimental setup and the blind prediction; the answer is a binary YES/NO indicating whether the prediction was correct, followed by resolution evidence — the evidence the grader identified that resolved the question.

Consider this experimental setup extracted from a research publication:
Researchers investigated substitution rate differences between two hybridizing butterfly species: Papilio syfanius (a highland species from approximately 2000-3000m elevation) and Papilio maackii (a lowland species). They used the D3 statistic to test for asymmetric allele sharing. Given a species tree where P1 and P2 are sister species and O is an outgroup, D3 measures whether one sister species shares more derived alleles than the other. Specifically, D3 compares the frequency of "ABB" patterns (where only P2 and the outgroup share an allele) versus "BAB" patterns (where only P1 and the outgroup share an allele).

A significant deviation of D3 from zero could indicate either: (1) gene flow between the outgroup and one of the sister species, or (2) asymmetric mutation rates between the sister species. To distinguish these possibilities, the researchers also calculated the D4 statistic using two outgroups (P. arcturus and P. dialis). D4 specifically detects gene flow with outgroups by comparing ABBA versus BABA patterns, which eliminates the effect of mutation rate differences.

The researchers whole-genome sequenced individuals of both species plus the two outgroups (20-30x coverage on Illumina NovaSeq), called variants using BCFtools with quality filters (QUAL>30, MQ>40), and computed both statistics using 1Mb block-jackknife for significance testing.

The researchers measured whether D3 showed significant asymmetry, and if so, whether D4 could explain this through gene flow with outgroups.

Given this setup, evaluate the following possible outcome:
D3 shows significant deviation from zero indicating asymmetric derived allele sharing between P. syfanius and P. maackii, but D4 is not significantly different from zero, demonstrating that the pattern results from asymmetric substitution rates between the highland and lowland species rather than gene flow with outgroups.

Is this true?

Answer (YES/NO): NO